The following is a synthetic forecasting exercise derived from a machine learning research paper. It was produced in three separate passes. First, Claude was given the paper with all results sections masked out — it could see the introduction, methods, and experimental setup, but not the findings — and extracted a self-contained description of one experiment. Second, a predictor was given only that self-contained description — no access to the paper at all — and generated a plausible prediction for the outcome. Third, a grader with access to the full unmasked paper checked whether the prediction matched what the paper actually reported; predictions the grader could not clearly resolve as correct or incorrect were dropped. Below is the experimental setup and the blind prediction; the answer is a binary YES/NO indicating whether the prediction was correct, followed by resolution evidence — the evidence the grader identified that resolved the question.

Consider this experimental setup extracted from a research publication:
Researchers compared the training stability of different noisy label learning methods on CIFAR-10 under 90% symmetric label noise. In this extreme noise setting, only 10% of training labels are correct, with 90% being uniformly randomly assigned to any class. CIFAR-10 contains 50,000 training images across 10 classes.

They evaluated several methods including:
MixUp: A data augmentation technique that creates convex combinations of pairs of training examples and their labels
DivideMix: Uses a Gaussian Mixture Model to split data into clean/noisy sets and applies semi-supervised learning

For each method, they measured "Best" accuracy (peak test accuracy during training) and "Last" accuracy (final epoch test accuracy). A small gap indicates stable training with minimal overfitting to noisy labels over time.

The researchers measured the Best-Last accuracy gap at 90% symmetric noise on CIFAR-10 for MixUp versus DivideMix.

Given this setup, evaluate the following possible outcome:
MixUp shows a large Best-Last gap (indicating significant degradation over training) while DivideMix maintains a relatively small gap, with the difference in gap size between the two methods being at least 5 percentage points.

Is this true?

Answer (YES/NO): YES